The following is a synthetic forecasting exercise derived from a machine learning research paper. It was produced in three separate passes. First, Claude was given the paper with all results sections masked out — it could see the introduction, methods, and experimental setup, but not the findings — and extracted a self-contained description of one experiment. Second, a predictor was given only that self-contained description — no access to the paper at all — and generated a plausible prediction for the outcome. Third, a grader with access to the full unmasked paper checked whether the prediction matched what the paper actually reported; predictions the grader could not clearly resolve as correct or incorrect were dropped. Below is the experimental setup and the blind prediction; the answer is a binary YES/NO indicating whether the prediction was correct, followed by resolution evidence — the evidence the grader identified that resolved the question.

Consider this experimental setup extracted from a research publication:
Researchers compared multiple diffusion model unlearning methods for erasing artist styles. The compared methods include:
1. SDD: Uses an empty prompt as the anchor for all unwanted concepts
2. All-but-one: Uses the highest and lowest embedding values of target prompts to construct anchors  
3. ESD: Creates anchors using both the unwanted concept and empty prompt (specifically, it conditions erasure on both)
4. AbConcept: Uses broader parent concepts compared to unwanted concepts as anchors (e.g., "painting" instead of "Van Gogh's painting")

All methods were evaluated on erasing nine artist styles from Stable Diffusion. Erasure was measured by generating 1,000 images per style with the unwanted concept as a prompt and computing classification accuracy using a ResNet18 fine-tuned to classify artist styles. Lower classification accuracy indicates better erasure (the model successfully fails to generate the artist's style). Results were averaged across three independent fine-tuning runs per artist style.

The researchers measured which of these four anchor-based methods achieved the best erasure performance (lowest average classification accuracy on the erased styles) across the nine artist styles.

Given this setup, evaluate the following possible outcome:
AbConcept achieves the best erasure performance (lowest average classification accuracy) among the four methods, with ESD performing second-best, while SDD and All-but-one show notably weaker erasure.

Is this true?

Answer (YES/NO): NO